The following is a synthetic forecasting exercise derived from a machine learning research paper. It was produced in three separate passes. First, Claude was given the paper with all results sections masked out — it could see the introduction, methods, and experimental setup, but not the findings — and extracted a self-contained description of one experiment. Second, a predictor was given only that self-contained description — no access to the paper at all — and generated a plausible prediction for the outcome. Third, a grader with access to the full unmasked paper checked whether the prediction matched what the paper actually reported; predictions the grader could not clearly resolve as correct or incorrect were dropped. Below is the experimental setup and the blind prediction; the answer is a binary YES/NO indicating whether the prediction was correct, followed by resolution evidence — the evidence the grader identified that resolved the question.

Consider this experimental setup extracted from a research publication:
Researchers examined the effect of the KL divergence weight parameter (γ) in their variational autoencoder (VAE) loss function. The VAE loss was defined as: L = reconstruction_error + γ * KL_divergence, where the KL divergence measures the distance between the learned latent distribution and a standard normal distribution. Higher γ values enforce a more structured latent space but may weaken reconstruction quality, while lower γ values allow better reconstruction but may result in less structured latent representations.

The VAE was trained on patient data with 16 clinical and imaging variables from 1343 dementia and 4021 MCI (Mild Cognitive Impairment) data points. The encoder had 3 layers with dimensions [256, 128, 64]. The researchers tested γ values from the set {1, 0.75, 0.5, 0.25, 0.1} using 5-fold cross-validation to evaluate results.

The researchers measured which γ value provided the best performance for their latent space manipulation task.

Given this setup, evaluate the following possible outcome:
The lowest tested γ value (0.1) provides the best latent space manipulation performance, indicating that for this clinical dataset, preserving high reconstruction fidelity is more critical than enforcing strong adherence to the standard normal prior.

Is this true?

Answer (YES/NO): YES